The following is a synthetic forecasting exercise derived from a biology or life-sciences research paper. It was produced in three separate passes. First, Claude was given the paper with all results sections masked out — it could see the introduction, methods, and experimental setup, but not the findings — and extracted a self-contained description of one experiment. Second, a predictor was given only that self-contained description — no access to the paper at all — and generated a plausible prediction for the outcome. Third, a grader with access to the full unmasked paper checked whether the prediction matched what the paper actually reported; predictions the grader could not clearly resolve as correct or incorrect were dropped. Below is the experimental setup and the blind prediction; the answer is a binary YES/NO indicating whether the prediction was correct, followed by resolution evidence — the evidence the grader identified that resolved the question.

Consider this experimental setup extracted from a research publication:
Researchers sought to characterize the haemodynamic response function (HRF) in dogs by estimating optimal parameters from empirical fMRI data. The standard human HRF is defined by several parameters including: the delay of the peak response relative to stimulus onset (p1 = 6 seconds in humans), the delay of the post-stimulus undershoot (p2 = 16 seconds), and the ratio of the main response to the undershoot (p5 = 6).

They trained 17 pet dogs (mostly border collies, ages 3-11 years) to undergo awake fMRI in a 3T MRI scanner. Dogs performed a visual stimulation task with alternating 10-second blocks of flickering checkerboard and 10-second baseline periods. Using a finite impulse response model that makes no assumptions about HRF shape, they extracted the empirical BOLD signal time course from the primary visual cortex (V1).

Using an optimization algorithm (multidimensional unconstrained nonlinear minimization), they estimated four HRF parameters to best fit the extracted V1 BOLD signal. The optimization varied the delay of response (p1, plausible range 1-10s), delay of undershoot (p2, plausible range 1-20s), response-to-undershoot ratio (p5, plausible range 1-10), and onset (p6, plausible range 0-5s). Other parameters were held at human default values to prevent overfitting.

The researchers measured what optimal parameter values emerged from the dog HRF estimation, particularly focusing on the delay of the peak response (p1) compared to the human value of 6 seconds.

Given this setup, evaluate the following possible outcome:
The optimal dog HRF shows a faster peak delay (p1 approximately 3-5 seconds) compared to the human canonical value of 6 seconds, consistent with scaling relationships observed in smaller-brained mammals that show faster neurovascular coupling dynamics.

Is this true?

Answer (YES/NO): YES